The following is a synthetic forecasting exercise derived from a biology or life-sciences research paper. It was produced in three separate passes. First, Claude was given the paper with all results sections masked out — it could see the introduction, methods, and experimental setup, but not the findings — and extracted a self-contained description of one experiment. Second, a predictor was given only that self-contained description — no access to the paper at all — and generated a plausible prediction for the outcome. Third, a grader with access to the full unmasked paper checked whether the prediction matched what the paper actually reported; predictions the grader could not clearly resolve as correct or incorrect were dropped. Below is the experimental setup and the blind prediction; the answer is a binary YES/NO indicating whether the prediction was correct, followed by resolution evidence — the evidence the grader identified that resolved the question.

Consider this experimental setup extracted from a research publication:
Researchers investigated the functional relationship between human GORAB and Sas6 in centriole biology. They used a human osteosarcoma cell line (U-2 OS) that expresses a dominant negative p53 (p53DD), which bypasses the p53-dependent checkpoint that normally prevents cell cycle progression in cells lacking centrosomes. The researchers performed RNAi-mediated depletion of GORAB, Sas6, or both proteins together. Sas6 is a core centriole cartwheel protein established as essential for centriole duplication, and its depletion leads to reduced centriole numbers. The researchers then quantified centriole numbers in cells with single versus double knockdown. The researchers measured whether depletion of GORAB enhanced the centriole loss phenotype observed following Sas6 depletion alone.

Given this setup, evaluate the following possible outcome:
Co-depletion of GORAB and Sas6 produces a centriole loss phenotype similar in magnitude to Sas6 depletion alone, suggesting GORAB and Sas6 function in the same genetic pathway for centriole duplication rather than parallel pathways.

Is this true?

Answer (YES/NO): NO